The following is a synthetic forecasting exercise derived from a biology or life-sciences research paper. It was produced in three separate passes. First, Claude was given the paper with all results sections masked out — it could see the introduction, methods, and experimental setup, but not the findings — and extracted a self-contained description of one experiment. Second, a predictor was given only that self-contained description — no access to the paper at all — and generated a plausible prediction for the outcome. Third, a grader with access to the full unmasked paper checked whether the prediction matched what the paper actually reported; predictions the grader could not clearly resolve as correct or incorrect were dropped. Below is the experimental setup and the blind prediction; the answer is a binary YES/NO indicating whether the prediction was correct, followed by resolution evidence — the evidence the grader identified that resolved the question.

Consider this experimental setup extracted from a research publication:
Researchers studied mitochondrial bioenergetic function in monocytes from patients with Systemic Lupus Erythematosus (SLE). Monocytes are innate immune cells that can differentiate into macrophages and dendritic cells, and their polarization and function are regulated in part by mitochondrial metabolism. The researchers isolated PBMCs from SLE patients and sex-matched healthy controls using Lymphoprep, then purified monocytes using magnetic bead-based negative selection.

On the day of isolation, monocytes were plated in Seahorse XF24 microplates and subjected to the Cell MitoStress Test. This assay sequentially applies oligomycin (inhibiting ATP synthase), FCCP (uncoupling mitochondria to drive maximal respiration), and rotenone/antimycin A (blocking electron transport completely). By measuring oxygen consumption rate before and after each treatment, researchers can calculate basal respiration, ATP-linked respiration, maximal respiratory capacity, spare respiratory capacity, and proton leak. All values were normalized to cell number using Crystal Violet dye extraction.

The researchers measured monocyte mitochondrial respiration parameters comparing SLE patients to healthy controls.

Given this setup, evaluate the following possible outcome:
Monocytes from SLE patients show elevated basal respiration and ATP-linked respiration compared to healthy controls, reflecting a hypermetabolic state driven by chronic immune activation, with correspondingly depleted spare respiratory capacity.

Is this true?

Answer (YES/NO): NO